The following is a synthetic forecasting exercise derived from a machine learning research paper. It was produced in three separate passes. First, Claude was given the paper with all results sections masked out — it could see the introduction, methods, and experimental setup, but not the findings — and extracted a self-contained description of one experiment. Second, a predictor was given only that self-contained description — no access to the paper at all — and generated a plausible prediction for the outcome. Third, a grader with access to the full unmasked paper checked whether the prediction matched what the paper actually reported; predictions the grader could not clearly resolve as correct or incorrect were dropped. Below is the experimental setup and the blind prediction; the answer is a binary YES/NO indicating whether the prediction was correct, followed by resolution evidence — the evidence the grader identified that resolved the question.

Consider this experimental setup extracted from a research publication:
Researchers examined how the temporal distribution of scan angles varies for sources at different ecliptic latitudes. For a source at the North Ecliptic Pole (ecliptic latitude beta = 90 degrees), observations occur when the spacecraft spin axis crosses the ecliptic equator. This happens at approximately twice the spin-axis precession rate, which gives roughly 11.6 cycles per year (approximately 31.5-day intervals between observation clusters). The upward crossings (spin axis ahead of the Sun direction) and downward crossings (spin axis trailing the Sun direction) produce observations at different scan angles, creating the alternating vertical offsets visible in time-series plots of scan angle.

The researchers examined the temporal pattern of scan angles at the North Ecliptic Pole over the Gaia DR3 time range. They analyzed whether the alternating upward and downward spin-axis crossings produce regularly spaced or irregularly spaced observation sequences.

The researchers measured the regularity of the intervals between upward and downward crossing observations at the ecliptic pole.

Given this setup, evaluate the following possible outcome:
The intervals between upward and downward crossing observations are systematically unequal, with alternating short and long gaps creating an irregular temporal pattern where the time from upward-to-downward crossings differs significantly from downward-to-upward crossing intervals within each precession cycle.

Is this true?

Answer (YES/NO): YES